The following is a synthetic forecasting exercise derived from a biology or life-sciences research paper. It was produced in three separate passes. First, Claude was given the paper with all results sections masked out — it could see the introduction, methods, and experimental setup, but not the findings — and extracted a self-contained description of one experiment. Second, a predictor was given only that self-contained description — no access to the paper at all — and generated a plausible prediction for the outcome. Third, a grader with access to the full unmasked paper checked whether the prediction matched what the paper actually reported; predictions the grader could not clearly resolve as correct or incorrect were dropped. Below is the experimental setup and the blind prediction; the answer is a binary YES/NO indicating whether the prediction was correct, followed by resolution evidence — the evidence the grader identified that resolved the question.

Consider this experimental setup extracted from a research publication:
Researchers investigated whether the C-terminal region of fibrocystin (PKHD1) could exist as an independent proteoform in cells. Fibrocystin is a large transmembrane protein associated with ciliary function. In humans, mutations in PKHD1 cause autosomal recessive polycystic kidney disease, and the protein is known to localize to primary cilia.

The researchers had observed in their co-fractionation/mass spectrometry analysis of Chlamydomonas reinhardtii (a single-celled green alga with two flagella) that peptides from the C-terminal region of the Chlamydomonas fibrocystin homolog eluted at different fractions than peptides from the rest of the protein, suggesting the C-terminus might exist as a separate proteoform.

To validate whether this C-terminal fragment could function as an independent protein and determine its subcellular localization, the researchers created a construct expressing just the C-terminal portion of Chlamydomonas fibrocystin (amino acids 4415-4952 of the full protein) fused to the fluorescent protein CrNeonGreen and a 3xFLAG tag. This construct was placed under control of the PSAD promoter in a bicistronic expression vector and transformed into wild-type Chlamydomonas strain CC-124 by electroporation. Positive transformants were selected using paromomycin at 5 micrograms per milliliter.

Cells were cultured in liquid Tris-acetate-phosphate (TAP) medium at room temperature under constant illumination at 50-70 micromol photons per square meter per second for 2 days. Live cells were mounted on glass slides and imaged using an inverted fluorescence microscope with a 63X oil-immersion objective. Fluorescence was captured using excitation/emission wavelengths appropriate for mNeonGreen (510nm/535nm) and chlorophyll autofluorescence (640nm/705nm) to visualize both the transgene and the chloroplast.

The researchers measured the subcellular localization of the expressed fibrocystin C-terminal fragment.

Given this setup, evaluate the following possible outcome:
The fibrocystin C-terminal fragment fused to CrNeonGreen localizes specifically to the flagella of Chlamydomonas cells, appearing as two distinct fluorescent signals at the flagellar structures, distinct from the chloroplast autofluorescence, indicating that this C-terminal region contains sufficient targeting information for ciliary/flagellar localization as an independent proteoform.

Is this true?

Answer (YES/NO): NO